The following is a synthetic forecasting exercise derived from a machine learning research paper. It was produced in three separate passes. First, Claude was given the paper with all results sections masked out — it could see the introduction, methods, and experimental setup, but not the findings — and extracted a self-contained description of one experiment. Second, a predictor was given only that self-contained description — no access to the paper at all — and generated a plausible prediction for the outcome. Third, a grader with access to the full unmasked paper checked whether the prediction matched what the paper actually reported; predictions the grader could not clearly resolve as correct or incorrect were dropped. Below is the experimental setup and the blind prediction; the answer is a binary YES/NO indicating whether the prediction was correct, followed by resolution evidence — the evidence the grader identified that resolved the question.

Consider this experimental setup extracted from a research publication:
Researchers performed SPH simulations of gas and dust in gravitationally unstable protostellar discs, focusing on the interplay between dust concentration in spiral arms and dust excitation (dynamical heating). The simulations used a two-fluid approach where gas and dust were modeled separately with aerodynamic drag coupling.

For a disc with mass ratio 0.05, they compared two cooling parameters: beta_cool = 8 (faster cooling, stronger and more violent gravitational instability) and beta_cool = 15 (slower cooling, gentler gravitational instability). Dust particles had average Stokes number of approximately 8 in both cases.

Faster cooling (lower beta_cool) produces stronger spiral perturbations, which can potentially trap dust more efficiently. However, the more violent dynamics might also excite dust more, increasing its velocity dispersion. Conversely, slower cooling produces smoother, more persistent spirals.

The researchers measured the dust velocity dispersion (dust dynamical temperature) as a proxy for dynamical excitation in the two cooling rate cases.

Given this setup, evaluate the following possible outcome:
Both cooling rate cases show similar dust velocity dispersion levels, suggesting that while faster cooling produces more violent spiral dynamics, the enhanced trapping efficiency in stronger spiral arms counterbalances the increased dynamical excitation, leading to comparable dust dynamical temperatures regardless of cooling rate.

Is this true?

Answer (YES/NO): NO